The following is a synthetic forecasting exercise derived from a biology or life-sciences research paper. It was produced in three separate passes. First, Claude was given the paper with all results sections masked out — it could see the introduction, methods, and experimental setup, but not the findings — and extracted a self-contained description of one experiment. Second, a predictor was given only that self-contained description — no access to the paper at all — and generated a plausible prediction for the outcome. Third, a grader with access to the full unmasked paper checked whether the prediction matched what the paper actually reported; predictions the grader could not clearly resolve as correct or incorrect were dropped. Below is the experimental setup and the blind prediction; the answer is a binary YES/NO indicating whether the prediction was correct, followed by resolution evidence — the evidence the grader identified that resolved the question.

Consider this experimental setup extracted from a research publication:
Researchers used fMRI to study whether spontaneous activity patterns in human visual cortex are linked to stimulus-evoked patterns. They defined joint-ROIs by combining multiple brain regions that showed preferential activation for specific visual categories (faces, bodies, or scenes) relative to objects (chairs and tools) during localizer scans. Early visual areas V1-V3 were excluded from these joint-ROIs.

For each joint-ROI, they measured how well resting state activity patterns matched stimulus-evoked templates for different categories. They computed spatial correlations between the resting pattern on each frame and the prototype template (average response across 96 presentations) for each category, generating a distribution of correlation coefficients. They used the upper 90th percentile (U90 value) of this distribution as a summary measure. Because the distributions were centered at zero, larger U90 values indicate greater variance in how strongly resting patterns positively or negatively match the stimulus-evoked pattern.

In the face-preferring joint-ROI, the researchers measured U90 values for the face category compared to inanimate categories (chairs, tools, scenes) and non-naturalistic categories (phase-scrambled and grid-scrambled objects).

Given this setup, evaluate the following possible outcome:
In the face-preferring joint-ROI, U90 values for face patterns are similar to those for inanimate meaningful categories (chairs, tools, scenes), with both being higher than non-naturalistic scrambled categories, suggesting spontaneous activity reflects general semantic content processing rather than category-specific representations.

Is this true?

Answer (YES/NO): NO